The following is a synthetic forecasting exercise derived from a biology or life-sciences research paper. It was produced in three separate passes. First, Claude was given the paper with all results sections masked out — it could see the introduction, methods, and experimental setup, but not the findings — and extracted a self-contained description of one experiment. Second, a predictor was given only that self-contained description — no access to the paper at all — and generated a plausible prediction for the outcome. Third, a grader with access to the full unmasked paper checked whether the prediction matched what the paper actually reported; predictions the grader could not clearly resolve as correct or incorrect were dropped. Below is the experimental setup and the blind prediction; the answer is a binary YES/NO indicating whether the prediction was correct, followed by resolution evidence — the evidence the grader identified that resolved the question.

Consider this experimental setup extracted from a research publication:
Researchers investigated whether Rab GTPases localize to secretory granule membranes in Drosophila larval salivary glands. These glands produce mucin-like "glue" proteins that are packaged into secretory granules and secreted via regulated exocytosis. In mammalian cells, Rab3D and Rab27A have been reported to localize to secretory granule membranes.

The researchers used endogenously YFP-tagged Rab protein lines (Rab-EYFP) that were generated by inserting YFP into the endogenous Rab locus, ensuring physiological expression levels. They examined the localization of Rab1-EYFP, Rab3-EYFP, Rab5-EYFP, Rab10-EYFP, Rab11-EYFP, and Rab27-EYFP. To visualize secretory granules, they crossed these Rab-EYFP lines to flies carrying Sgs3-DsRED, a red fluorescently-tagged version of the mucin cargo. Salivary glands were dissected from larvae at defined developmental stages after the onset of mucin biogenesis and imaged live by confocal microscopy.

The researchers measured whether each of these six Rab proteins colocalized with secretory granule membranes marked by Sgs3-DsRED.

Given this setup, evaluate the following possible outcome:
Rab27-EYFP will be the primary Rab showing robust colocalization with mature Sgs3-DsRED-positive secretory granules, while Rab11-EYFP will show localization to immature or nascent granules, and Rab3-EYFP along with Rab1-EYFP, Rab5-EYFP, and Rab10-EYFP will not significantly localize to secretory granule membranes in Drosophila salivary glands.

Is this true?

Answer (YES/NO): NO